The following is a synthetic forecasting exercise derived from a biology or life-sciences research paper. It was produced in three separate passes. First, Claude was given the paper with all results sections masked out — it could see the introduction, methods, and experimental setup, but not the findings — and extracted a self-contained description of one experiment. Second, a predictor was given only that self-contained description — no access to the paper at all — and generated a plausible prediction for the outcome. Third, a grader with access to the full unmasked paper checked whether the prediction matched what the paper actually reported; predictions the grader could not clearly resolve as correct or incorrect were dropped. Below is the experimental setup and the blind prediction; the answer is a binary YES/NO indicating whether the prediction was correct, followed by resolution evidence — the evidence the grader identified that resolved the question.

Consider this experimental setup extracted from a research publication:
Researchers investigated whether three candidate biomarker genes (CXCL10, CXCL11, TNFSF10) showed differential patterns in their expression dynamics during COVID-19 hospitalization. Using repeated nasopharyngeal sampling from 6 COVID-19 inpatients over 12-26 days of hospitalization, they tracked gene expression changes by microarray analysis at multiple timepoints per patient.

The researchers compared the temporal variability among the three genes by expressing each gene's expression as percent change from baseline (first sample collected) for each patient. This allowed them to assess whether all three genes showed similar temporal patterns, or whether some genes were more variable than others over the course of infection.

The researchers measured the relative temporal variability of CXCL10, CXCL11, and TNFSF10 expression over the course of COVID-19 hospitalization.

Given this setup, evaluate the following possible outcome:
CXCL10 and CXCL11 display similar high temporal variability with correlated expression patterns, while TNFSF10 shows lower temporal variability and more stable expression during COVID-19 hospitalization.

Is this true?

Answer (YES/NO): NO